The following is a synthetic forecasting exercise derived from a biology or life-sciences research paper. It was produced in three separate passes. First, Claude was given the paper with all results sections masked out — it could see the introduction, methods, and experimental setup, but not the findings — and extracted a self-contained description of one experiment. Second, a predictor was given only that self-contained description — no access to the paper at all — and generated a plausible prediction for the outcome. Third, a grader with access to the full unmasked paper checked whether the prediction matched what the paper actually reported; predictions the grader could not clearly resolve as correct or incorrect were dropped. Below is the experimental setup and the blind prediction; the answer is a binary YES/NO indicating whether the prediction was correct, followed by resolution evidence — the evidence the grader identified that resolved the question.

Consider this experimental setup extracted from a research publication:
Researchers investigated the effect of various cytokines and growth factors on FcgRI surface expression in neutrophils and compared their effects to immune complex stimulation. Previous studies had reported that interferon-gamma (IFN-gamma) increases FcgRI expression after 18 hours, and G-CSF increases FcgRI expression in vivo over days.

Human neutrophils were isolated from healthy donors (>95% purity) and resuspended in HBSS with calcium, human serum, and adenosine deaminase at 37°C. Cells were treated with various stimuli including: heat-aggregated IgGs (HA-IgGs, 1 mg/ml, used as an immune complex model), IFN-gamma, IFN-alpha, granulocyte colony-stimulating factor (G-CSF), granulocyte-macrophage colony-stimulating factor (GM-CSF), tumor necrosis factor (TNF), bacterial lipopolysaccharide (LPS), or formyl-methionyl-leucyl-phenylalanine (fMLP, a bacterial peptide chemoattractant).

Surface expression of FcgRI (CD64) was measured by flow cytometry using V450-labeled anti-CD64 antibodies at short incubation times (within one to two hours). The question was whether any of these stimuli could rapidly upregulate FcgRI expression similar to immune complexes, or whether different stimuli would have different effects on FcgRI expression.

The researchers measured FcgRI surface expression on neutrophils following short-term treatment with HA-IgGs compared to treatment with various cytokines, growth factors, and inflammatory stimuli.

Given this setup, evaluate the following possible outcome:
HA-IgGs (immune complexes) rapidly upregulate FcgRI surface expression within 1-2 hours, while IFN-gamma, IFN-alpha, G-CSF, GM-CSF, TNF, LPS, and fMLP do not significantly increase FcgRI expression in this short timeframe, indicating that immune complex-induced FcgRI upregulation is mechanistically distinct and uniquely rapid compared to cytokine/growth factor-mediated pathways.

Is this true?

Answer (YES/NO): YES